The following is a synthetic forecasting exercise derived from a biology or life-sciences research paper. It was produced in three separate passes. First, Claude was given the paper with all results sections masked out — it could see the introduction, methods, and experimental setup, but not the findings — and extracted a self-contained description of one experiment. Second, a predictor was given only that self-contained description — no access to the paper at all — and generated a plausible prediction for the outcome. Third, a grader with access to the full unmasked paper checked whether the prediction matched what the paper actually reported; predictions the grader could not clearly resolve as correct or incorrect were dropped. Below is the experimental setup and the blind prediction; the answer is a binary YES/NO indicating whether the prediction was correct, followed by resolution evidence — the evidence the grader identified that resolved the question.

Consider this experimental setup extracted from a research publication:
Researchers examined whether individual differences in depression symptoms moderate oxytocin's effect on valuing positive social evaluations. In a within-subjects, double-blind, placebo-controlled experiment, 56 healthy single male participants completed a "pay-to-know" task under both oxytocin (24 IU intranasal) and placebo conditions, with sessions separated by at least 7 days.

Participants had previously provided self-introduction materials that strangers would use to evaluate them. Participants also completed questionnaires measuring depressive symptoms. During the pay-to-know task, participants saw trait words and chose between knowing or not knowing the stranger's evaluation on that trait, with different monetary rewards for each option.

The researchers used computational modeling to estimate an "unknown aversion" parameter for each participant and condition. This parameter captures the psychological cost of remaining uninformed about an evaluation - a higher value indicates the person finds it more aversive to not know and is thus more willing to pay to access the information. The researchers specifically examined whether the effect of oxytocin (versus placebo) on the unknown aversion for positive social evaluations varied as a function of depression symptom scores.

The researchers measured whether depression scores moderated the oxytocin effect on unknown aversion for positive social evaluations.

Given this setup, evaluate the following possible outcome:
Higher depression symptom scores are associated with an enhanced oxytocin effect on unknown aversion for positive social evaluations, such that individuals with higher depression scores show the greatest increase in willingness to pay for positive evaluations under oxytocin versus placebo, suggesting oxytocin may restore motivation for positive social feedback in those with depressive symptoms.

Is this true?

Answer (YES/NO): YES